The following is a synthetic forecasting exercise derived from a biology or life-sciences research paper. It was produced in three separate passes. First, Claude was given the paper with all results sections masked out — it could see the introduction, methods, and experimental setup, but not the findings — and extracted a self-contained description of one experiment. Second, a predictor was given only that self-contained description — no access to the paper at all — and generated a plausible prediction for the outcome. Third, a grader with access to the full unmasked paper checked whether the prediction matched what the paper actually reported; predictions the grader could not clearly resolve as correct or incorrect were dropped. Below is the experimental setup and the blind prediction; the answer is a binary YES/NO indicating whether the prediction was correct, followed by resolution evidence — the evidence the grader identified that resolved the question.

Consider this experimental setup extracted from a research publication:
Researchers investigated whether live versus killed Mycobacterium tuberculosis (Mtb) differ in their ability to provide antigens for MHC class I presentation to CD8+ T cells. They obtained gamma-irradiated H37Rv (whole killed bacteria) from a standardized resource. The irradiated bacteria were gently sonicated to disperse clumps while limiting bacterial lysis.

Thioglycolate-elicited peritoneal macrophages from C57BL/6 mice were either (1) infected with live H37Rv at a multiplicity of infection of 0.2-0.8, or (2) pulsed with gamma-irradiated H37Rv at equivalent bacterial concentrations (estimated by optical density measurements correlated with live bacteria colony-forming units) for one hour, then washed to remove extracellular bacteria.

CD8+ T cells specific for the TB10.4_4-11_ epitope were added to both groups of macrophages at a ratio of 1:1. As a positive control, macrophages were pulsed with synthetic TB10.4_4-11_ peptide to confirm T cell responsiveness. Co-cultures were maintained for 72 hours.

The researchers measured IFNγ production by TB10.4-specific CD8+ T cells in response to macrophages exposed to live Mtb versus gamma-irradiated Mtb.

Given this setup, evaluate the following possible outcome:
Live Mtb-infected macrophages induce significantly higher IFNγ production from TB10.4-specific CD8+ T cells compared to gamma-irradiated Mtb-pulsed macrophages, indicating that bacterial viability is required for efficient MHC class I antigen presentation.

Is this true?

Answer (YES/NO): NO